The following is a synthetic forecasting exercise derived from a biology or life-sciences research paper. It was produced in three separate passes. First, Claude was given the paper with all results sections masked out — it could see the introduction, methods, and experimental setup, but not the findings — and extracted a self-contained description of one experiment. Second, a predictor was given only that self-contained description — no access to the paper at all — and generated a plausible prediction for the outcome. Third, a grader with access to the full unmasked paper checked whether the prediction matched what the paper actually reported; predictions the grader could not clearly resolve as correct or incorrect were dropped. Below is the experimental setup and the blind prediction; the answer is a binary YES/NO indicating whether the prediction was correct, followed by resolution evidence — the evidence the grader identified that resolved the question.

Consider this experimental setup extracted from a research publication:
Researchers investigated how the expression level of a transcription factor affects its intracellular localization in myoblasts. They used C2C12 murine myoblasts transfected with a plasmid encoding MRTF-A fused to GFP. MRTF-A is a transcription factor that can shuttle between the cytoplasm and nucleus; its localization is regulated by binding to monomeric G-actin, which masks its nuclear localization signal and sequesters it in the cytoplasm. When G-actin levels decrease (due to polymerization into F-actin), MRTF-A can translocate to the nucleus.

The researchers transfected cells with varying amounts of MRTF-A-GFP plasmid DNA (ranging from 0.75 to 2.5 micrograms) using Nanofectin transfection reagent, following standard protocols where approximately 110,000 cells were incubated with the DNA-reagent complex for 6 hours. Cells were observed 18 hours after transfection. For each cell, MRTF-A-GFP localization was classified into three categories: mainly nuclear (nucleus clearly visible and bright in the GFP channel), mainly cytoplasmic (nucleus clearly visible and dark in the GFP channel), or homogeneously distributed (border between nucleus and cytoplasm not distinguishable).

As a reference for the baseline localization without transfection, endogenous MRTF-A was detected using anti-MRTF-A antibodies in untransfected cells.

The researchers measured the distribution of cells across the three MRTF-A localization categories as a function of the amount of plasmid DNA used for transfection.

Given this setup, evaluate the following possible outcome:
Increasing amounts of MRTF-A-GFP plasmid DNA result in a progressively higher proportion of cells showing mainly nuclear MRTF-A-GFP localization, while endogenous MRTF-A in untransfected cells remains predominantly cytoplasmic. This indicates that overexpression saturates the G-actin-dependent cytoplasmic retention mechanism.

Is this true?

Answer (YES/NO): YES